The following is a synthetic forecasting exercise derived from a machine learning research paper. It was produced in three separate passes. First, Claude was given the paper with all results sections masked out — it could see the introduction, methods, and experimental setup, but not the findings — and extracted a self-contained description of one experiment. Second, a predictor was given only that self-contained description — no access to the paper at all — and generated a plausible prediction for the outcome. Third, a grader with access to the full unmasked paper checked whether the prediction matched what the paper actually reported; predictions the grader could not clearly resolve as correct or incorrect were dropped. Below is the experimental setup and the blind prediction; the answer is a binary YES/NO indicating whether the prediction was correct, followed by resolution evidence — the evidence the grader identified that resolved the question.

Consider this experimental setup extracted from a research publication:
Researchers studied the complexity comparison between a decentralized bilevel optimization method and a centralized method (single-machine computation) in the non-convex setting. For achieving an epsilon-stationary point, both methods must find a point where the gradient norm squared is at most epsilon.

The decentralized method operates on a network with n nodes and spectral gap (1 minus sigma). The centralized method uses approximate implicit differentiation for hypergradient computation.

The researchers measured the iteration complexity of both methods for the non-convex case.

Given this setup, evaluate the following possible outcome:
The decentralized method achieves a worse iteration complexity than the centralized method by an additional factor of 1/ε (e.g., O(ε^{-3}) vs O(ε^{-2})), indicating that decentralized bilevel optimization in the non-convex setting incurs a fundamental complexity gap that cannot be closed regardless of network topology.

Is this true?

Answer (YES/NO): NO